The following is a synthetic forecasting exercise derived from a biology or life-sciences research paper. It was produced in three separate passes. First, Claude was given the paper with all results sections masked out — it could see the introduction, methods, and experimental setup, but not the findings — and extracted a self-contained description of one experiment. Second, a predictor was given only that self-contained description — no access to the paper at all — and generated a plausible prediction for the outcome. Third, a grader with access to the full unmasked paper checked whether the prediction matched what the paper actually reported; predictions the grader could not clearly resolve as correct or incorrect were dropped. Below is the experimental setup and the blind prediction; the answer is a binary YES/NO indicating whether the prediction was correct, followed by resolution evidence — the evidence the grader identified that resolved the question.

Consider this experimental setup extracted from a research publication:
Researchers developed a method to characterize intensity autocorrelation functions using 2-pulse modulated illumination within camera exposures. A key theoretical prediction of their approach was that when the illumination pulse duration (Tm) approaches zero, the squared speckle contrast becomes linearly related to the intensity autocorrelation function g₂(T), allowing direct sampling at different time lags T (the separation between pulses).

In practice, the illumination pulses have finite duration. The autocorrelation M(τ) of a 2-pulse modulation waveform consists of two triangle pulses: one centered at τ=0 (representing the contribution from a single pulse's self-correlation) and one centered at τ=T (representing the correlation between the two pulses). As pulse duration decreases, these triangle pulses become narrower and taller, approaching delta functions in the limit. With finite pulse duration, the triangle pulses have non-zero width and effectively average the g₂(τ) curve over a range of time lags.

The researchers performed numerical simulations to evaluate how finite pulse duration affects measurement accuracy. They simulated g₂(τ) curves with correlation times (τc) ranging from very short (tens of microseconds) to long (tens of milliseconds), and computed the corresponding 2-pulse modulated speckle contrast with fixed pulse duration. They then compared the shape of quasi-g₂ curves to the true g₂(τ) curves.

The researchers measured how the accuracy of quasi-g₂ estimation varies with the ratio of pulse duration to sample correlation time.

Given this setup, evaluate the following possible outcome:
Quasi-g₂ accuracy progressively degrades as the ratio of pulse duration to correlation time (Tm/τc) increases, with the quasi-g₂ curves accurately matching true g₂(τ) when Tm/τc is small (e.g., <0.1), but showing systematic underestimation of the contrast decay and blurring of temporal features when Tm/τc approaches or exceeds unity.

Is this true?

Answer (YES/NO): NO